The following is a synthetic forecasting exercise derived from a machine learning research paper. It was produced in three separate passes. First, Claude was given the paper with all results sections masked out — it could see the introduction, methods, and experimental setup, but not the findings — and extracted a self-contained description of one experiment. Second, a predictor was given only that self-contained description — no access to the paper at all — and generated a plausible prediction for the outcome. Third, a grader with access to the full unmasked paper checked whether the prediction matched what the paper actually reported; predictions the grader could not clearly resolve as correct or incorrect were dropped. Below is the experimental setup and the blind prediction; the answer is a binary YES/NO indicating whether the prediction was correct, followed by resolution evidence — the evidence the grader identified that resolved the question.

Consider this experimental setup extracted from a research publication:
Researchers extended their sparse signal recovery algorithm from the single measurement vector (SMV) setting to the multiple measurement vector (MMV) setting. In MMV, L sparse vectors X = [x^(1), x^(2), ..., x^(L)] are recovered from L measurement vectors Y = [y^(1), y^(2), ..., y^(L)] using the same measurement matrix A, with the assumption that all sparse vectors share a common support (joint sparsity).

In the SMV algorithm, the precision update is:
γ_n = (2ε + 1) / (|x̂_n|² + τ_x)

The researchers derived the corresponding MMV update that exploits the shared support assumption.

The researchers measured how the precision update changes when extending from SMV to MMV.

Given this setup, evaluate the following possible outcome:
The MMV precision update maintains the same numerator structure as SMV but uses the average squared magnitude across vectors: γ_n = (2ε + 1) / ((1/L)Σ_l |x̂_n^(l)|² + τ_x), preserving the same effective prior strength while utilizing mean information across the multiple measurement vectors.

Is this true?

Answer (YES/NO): NO